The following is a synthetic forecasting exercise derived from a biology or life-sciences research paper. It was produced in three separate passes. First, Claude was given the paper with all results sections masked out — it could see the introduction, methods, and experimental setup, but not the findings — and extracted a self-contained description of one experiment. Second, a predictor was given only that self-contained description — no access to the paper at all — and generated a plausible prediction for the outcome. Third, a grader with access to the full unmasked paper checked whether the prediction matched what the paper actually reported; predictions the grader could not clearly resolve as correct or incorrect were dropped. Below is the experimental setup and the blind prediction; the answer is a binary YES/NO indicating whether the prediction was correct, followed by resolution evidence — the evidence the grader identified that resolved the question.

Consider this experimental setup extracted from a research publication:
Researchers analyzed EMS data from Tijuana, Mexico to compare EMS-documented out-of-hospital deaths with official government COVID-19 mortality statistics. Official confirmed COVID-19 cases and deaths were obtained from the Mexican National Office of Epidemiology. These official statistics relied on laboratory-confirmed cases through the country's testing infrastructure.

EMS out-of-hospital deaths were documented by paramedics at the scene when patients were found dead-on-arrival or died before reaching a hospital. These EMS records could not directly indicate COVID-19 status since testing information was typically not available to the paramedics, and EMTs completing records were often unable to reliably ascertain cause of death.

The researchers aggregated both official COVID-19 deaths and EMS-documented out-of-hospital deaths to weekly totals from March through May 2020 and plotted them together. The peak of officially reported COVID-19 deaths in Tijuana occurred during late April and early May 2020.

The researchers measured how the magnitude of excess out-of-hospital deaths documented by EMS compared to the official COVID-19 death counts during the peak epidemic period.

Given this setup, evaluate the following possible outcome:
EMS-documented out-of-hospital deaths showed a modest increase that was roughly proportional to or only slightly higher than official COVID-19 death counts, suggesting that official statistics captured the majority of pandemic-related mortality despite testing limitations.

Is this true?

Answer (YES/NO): NO